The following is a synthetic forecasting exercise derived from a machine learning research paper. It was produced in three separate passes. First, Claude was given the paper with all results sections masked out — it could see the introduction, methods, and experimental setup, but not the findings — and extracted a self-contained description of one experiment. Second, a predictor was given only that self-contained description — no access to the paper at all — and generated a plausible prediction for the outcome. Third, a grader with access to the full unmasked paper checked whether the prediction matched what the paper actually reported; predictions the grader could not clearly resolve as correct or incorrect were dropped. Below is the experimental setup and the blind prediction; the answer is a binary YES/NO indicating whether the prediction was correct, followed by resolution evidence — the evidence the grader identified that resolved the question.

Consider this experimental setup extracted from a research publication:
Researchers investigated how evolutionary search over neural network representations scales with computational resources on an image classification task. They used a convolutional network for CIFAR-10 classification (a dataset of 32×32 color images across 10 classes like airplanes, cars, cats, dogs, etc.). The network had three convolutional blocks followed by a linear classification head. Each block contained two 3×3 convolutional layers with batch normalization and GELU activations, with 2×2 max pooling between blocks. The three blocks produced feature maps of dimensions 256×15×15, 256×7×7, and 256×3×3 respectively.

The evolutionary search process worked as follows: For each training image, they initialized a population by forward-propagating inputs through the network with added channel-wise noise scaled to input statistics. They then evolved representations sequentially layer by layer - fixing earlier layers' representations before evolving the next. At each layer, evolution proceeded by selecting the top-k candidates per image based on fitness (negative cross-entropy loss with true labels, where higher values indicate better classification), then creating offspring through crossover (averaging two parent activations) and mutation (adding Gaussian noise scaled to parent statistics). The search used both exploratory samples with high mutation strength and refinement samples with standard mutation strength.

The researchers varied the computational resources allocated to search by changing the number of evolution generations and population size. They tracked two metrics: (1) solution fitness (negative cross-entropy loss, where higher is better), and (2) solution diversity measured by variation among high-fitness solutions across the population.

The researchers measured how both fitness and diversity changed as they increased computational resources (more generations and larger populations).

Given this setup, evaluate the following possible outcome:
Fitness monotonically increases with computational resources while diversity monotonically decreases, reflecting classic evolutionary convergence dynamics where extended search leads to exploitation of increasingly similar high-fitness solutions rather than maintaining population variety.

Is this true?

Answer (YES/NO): NO